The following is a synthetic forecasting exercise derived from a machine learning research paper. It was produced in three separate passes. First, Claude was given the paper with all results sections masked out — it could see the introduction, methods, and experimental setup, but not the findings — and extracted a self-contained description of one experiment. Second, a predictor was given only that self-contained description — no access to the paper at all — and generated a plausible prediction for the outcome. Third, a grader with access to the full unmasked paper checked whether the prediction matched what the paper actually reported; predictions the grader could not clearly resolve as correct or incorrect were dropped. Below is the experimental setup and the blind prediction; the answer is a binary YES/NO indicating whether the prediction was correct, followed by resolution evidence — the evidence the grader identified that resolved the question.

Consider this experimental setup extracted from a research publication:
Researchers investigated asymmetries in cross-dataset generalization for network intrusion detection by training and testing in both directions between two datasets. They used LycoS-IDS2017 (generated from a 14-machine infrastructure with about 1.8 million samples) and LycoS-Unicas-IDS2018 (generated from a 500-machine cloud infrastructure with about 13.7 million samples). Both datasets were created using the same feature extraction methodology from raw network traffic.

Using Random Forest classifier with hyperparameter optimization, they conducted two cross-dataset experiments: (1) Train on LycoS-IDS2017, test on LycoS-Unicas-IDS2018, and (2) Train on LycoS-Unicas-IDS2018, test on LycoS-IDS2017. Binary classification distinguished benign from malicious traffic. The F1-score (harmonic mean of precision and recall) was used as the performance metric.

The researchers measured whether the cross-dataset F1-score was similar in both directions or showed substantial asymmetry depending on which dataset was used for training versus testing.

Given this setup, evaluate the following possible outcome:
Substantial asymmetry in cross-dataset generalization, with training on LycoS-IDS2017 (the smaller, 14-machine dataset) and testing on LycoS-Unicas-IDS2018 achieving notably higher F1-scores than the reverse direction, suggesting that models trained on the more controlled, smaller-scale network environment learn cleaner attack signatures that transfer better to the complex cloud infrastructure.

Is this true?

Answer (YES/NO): NO